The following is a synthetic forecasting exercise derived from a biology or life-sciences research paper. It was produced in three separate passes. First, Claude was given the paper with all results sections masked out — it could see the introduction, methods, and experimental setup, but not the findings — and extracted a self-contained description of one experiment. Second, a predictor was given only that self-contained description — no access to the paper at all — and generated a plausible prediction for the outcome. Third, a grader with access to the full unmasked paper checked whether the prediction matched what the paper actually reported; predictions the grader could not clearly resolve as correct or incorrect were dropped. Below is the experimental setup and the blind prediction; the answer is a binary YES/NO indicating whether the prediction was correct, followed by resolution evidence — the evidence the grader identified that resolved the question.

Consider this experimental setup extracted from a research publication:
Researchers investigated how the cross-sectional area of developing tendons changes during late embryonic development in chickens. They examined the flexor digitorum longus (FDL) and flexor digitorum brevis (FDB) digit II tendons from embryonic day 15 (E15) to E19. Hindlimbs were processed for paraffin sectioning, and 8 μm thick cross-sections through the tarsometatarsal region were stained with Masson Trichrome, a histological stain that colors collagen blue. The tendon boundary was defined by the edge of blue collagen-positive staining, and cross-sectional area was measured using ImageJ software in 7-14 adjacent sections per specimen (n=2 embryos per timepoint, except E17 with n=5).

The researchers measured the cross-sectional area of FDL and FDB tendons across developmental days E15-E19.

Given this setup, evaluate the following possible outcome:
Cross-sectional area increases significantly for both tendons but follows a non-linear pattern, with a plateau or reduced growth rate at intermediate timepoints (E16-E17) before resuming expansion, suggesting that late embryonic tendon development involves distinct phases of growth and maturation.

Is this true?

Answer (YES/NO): NO